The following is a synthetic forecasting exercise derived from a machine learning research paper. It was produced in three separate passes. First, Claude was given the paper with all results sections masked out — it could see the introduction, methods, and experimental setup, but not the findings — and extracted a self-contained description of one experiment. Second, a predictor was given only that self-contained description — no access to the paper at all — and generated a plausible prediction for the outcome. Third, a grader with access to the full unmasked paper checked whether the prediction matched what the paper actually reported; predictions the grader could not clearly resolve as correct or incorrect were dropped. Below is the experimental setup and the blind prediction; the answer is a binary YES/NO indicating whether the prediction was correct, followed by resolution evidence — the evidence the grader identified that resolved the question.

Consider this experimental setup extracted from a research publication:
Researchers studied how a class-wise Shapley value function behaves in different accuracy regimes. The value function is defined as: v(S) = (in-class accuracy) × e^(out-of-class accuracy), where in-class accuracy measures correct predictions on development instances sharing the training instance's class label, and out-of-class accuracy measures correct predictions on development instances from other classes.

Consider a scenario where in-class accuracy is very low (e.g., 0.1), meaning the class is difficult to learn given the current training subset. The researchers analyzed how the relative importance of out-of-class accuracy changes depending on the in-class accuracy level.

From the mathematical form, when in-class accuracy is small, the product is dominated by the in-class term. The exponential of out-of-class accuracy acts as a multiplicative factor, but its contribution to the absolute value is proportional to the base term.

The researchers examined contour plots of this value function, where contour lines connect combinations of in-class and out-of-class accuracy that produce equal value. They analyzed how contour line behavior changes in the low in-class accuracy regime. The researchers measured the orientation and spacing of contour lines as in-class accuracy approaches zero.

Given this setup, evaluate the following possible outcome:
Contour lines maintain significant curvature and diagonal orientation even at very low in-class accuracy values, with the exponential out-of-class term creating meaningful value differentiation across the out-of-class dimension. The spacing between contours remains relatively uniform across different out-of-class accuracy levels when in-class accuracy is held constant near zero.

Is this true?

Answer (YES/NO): NO